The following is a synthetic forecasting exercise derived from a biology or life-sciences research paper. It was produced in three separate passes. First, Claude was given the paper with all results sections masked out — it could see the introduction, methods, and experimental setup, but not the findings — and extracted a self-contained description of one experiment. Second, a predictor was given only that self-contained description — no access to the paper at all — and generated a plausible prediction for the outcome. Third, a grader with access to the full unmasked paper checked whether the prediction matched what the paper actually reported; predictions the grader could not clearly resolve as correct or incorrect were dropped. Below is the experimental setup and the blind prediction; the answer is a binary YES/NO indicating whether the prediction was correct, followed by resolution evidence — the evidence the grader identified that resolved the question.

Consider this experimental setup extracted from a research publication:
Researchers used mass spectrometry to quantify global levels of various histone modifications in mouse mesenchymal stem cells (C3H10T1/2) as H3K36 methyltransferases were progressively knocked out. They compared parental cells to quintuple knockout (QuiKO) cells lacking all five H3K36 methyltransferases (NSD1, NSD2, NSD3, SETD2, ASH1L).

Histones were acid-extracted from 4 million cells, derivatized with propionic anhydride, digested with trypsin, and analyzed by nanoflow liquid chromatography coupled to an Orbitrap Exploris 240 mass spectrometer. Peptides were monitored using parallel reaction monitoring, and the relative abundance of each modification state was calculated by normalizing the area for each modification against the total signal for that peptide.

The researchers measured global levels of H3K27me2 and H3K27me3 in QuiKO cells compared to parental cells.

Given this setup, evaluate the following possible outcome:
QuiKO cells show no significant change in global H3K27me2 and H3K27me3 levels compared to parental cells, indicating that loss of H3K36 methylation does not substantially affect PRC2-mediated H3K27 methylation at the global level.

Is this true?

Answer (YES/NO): NO